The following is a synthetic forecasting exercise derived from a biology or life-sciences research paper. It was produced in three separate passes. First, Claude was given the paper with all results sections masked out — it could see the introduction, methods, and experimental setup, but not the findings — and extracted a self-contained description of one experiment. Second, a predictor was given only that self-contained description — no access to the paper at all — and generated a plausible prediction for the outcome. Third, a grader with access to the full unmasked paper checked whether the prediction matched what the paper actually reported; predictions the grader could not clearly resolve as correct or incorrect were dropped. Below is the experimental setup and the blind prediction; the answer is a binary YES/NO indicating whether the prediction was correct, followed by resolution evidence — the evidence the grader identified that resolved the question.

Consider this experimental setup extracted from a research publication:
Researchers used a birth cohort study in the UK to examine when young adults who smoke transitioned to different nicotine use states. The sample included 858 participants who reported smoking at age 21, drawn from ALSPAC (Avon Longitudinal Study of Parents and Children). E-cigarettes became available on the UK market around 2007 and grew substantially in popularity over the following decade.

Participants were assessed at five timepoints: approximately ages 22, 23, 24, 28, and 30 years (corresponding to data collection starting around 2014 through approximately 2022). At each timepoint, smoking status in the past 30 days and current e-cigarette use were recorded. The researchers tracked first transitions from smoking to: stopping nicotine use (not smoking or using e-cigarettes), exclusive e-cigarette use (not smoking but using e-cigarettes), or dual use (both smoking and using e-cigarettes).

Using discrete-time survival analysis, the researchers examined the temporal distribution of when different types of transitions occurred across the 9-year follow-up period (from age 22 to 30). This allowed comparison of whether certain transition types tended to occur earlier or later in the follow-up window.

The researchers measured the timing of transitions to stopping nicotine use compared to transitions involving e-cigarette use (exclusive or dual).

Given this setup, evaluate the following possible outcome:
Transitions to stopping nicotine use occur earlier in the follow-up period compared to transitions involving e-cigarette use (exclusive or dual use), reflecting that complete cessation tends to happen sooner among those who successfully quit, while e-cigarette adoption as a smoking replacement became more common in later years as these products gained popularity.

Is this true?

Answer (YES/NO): YES